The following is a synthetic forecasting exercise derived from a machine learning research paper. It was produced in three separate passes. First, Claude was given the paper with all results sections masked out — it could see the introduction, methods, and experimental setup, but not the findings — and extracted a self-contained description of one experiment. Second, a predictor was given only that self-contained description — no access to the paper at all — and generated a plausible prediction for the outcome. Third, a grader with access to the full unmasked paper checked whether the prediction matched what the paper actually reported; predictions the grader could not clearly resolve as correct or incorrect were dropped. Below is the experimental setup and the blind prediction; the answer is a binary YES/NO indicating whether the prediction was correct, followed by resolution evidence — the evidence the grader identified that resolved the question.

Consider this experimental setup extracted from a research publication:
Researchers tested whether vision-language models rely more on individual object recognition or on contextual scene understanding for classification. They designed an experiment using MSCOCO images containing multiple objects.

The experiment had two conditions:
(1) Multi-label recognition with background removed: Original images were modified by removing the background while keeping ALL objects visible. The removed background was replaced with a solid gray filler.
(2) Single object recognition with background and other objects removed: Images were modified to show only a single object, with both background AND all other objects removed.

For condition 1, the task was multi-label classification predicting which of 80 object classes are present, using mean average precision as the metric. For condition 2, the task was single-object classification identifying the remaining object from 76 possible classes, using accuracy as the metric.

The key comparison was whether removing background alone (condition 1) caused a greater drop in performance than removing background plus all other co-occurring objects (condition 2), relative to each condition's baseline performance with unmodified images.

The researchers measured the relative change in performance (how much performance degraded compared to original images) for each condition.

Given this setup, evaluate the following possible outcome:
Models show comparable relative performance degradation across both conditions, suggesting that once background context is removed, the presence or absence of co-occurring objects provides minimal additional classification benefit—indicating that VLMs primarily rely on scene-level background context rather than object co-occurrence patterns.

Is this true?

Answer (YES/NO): NO